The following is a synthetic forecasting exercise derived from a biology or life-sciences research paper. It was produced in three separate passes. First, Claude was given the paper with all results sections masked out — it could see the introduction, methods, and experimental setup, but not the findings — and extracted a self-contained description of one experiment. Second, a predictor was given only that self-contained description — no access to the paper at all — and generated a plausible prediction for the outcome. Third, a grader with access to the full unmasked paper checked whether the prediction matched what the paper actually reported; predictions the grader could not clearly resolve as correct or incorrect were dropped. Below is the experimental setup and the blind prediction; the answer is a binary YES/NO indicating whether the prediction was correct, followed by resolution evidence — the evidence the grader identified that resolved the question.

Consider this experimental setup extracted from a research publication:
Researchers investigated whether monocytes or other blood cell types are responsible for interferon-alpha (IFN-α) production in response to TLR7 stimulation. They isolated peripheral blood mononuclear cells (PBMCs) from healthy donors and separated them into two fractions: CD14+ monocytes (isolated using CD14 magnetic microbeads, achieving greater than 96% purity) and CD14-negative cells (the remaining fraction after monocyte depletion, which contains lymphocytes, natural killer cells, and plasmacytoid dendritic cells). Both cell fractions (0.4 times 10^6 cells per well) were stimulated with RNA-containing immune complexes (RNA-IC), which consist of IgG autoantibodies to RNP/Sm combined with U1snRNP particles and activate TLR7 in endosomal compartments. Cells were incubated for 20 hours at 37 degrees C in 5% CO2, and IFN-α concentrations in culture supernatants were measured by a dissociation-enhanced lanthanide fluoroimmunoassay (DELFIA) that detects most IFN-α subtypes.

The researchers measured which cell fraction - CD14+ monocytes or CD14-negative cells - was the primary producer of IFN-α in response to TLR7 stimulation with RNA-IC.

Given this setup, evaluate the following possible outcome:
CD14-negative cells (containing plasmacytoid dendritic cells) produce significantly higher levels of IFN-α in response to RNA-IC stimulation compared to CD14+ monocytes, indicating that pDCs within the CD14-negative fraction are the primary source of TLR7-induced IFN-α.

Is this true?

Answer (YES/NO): YES